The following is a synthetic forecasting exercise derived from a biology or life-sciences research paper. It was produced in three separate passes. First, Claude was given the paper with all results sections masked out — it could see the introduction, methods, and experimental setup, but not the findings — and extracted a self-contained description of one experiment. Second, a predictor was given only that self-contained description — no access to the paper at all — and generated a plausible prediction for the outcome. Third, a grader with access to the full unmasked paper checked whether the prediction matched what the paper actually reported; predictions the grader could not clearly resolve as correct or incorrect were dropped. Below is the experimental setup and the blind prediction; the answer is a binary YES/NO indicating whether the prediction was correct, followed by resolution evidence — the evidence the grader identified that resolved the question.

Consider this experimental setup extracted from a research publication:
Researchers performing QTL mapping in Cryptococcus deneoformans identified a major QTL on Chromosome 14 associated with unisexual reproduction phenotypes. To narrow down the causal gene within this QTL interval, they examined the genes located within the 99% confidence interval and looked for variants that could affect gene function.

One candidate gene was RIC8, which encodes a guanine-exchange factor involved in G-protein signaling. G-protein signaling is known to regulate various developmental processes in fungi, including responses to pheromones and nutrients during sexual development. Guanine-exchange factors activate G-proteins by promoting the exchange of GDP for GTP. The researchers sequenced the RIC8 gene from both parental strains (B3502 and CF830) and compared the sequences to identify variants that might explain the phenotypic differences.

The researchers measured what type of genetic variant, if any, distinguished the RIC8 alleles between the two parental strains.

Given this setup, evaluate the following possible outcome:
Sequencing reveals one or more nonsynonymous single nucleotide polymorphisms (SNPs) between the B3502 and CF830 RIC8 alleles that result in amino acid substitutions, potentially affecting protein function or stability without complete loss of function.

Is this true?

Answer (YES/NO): NO